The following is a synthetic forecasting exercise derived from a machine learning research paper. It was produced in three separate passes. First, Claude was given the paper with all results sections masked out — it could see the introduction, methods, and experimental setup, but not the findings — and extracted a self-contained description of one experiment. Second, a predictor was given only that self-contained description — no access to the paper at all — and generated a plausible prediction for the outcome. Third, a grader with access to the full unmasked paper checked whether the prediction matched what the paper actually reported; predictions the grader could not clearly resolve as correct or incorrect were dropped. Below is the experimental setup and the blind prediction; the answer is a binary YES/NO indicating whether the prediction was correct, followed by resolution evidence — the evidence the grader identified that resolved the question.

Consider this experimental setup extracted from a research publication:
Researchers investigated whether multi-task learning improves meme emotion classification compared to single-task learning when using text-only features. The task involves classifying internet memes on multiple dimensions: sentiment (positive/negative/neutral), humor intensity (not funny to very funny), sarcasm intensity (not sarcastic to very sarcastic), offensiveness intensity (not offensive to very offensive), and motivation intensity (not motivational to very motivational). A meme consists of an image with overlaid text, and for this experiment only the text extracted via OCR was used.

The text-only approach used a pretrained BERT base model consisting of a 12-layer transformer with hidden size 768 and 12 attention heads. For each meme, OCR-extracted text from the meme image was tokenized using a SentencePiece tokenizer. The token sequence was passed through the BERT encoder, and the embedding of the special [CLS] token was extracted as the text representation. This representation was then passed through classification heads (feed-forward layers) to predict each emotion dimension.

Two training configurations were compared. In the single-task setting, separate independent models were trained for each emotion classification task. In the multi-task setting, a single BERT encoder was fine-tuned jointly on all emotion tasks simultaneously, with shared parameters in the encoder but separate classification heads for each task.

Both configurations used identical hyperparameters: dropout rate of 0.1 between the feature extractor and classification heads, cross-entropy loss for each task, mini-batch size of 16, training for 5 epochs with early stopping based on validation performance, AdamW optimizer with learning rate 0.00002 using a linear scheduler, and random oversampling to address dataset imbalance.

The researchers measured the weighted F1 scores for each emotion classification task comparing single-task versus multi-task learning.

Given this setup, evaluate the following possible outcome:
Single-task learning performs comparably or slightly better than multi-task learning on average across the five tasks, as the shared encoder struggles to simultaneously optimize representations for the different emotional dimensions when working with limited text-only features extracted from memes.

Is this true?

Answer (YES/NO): NO